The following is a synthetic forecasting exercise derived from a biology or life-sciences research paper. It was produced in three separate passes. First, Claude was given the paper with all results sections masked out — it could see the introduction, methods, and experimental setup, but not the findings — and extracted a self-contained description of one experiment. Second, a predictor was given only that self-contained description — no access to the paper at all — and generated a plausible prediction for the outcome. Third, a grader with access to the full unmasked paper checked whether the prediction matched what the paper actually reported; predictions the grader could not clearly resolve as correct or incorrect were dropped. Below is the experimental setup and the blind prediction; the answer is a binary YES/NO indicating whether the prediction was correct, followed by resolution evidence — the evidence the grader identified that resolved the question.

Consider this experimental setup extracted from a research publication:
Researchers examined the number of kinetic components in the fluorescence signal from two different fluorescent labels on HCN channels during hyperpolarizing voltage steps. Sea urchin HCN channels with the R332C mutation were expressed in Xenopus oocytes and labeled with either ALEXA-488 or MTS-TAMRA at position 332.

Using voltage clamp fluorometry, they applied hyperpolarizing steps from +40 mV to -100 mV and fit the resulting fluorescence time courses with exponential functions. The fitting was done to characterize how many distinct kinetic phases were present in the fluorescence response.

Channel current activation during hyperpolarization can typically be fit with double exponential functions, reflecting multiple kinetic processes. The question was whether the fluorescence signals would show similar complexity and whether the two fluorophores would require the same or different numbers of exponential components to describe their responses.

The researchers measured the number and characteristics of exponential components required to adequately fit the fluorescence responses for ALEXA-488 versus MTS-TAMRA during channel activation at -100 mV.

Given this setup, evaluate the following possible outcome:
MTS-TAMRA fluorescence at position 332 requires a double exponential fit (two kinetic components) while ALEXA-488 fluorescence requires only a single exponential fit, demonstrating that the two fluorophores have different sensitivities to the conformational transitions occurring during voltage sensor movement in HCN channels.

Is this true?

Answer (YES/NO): NO